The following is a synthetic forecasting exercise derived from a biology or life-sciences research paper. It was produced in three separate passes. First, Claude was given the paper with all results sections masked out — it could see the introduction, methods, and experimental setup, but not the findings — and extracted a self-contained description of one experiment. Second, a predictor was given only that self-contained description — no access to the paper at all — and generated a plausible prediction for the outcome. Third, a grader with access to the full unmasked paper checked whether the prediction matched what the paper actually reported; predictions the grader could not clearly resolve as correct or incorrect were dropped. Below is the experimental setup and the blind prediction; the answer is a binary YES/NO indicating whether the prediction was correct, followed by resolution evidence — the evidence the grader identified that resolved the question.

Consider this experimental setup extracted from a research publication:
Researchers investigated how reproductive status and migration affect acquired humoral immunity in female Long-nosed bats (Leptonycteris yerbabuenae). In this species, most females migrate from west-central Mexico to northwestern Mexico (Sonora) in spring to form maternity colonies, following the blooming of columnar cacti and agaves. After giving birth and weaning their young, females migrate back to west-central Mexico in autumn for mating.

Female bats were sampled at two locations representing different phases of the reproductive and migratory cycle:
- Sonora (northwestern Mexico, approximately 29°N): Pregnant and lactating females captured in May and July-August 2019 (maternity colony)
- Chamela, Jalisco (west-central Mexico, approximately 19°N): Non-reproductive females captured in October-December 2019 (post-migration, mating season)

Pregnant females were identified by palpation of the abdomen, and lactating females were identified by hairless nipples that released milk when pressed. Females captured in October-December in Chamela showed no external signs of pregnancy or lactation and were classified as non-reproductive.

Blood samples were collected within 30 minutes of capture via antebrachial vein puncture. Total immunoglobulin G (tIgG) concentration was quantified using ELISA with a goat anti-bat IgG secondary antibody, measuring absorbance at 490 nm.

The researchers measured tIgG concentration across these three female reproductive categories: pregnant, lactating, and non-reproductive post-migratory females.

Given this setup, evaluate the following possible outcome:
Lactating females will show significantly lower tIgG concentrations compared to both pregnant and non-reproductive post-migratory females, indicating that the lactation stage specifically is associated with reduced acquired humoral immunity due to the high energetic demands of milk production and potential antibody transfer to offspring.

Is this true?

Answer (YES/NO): NO